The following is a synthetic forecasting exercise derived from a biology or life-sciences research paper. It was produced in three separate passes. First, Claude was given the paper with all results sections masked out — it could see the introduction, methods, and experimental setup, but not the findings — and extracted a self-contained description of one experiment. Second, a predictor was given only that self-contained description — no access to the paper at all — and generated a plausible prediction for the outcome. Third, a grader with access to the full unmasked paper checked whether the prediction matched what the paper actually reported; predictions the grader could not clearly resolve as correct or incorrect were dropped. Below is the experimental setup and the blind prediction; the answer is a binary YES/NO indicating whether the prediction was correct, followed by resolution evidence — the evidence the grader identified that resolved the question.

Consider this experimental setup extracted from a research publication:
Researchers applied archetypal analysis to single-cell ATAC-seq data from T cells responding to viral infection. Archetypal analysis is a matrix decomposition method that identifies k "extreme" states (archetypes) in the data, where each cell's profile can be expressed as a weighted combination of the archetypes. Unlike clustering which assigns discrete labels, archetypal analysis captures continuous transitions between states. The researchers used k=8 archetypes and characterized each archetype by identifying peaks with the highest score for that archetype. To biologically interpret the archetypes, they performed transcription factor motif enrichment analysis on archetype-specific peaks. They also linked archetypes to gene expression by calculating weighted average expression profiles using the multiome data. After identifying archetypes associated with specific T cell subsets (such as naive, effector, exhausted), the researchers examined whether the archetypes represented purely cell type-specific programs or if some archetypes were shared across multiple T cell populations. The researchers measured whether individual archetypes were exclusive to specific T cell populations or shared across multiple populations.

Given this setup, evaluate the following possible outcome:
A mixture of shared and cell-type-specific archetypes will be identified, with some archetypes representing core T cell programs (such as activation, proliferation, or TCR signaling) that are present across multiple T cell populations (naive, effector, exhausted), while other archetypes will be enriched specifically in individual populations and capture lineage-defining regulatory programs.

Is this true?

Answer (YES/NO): YES